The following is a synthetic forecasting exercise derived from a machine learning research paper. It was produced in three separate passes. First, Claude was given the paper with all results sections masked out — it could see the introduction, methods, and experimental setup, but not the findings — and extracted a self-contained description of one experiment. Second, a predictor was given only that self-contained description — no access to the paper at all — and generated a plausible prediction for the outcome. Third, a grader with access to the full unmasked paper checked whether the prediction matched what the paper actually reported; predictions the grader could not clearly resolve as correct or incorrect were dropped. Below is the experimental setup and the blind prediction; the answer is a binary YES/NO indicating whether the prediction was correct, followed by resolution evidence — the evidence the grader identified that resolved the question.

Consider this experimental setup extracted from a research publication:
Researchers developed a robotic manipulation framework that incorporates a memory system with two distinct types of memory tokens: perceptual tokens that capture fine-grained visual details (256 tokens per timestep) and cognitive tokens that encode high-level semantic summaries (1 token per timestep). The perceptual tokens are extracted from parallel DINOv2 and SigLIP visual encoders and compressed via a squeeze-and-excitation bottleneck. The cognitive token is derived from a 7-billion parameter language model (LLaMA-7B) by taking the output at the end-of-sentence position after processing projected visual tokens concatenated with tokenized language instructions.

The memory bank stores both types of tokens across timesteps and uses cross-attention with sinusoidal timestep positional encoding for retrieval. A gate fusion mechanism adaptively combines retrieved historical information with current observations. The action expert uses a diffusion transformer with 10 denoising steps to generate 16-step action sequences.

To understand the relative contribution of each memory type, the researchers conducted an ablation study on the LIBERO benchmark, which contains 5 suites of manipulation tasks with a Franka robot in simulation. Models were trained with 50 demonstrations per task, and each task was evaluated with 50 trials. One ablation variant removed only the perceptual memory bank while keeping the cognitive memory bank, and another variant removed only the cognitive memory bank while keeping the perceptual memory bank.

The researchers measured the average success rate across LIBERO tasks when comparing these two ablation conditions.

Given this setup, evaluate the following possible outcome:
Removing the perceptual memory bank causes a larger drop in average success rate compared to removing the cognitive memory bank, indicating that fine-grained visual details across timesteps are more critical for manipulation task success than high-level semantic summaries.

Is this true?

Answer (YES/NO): YES